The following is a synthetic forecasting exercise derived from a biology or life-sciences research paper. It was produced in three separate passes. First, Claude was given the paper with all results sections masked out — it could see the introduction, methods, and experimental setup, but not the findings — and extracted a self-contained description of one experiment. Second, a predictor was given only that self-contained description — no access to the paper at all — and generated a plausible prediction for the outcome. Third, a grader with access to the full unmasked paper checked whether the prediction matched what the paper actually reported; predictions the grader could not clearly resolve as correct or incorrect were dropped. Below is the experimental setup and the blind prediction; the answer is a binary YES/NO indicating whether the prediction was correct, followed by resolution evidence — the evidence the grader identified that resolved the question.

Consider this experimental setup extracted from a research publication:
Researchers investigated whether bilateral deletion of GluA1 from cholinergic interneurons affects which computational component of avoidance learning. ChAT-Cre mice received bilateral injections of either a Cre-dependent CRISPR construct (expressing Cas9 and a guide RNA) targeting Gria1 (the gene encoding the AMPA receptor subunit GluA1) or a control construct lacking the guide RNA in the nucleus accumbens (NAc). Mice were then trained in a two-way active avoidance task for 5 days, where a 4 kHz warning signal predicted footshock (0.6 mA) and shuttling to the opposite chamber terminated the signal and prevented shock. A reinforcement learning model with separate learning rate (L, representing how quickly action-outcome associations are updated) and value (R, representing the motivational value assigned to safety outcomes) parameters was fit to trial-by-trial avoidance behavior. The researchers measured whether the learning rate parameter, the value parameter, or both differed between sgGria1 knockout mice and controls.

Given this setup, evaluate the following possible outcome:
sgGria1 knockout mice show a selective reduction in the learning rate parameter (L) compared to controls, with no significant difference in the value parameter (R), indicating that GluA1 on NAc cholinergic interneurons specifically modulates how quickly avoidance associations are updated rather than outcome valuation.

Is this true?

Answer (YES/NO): NO